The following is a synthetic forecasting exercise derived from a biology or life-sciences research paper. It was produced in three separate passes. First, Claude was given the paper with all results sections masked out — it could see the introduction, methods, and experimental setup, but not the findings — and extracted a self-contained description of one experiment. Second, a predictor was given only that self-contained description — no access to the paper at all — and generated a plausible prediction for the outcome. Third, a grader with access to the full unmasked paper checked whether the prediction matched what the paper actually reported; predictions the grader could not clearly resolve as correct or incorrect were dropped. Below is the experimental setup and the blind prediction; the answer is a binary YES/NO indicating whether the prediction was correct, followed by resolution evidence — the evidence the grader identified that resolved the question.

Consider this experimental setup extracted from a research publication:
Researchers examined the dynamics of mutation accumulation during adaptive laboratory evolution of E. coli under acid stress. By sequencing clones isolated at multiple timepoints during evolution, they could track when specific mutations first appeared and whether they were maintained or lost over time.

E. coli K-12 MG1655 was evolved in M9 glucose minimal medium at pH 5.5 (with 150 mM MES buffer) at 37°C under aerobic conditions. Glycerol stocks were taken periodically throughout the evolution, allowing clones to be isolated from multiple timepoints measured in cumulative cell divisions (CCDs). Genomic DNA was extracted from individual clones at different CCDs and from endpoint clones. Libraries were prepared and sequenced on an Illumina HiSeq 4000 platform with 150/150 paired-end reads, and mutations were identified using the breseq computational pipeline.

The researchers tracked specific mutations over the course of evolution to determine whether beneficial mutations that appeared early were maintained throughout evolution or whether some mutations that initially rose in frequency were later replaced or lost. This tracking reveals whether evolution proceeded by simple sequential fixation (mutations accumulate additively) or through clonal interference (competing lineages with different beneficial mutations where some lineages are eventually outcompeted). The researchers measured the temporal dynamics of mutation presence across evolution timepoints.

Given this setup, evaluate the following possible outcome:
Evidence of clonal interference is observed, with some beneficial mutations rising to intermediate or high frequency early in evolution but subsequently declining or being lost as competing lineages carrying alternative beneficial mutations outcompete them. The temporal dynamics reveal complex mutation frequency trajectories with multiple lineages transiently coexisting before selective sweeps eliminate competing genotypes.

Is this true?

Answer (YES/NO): YES